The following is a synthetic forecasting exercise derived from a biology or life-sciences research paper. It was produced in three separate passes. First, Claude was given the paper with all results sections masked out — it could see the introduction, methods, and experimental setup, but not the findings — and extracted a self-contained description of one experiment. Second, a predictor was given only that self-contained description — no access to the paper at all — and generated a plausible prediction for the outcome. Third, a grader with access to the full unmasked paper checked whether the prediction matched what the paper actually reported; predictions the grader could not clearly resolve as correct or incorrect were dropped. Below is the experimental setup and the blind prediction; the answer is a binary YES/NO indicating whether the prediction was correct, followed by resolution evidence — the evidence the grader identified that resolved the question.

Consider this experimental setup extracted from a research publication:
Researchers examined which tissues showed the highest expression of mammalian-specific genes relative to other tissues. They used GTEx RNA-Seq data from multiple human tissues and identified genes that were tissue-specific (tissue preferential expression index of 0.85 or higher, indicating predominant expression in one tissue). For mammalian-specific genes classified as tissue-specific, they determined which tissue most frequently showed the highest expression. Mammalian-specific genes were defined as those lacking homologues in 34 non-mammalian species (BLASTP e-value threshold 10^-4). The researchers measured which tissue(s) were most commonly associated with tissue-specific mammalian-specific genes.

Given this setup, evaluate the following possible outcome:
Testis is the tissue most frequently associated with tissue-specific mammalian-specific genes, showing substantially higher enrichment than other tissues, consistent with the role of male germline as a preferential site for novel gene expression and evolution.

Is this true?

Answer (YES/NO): YES